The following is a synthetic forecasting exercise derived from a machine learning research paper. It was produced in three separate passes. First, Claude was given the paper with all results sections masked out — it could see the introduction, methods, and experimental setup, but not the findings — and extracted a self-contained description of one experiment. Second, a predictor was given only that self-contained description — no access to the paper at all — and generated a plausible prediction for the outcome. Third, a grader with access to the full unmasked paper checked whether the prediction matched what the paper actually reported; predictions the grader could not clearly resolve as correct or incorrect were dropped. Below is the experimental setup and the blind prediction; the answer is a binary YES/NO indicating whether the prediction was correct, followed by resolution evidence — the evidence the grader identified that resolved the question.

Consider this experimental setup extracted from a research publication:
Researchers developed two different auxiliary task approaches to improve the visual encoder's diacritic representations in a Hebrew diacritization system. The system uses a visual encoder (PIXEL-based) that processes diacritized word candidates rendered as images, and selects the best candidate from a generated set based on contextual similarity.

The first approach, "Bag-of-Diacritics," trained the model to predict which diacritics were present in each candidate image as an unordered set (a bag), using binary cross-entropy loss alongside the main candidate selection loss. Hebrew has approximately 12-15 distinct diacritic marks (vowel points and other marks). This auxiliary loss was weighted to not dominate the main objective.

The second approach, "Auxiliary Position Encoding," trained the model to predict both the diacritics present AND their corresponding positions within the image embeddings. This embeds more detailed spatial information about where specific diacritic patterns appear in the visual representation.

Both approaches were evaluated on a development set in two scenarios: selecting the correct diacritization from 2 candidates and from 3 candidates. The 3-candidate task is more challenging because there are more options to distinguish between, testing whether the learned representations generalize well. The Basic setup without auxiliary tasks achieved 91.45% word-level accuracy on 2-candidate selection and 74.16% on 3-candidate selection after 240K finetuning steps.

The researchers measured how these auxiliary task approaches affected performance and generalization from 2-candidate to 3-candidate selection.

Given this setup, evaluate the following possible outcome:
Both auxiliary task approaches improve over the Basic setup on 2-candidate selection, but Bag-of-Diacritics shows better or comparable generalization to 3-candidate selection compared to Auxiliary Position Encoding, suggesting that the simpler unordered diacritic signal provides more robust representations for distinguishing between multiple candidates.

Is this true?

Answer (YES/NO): NO